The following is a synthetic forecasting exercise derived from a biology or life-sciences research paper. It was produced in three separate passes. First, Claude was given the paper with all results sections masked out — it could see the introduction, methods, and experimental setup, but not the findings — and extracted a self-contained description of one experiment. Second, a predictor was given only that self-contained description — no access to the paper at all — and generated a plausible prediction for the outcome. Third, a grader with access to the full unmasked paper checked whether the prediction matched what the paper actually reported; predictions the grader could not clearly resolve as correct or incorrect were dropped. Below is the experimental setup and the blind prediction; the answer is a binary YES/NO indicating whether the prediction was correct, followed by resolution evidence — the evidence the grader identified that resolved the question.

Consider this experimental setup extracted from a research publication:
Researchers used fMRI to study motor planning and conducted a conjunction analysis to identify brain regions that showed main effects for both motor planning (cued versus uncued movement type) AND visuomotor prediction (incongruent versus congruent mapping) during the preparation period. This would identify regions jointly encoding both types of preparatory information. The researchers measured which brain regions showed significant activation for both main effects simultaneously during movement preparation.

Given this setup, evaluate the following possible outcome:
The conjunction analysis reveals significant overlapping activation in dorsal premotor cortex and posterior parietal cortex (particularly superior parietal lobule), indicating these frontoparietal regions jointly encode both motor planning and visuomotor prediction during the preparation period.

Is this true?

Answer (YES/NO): YES